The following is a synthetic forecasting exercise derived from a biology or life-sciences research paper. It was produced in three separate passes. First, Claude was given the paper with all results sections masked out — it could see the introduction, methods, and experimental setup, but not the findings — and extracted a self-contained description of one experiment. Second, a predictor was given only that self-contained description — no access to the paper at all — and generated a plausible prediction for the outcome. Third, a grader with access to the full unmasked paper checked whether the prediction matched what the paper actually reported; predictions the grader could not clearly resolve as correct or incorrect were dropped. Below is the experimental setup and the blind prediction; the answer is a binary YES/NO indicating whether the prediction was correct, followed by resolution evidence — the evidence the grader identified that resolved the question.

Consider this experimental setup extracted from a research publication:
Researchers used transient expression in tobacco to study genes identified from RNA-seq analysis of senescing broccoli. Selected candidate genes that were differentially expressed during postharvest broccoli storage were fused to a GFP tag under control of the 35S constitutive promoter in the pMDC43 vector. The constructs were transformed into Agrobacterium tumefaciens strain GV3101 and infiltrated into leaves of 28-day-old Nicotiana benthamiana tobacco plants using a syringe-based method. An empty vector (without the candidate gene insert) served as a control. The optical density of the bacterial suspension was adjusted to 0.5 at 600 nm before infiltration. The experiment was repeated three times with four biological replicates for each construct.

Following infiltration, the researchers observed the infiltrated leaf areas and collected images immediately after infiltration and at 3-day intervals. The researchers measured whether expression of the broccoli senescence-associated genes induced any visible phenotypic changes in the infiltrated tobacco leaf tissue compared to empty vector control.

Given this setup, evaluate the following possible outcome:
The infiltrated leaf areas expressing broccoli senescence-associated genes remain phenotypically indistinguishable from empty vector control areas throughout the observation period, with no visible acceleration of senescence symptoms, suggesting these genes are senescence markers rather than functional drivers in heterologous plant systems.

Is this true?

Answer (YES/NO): NO